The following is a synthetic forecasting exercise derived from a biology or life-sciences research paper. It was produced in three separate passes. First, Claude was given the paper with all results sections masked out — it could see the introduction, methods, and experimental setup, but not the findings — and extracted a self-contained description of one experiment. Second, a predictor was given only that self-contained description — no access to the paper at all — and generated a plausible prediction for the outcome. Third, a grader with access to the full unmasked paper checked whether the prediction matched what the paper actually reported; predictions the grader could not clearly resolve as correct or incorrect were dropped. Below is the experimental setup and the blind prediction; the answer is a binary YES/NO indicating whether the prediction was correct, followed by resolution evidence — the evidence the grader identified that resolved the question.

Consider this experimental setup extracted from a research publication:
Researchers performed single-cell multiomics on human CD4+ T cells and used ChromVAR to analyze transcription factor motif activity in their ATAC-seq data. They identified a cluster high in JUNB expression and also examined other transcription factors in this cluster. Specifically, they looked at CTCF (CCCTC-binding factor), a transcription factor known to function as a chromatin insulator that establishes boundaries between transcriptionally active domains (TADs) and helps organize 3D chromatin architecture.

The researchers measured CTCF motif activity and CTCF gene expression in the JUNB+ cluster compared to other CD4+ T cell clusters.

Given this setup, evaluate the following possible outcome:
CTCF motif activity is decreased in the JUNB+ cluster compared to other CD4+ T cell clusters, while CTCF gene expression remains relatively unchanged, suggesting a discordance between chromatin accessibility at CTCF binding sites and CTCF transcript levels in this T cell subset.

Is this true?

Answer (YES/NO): NO